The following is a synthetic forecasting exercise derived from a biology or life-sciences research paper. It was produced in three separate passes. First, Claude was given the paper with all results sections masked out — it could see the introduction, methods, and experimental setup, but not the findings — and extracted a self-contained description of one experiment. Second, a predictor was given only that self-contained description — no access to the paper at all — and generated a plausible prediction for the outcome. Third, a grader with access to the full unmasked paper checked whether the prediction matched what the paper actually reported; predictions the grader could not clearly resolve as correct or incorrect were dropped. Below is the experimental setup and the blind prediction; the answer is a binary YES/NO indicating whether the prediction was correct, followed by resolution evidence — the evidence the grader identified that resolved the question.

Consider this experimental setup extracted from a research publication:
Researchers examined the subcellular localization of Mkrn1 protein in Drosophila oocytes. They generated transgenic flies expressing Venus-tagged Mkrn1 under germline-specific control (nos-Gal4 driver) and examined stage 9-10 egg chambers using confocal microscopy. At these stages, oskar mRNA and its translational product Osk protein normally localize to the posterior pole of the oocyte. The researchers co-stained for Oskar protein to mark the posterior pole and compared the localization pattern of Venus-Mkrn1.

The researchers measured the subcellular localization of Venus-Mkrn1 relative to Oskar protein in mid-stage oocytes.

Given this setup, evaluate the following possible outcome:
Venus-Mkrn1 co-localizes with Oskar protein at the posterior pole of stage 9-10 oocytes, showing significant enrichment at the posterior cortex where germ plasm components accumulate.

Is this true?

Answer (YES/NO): YES